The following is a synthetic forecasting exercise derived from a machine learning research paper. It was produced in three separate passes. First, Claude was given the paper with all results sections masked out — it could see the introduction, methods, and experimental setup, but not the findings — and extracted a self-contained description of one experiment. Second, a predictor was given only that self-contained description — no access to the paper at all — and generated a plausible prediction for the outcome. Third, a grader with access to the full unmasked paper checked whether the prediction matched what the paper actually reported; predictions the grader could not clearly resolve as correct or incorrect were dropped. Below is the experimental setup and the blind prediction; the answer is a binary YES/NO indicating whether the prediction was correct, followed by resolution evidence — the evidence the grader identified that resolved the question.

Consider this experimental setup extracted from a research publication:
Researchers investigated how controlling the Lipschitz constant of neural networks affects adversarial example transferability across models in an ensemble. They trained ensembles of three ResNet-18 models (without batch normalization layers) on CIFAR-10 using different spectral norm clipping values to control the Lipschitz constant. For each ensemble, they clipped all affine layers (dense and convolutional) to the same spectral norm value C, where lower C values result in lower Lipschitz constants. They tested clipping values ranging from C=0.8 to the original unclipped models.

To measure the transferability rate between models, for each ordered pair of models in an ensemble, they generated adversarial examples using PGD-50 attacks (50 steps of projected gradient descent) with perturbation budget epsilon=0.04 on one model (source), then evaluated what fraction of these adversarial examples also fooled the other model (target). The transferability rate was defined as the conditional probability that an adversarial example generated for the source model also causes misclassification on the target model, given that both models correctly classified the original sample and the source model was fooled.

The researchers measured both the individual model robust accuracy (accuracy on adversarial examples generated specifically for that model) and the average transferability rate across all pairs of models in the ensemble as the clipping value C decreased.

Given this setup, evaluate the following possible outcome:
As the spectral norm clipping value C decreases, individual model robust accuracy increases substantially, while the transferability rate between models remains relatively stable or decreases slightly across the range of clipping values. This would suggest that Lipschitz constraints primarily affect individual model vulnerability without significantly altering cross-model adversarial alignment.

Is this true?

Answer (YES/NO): NO